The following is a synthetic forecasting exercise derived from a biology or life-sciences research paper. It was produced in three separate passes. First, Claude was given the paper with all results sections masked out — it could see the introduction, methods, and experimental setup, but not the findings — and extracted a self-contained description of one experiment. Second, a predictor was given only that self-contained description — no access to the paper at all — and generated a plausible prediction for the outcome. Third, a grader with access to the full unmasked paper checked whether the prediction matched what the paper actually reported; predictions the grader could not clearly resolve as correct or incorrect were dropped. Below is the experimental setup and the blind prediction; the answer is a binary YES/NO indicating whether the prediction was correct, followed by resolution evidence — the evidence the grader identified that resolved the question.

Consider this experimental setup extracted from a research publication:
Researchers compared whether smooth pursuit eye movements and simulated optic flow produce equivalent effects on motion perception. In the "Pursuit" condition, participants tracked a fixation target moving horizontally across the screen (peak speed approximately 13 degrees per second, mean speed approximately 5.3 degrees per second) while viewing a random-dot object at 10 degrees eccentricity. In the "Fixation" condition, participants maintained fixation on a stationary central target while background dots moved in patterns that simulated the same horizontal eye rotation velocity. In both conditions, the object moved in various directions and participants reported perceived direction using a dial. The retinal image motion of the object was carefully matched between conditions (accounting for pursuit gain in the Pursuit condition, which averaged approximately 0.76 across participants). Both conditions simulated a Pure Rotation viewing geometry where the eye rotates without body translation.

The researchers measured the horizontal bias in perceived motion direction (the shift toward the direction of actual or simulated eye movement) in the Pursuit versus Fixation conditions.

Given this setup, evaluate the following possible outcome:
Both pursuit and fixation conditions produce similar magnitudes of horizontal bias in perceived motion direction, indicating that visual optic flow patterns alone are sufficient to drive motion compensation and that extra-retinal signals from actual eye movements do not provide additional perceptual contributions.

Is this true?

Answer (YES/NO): YES